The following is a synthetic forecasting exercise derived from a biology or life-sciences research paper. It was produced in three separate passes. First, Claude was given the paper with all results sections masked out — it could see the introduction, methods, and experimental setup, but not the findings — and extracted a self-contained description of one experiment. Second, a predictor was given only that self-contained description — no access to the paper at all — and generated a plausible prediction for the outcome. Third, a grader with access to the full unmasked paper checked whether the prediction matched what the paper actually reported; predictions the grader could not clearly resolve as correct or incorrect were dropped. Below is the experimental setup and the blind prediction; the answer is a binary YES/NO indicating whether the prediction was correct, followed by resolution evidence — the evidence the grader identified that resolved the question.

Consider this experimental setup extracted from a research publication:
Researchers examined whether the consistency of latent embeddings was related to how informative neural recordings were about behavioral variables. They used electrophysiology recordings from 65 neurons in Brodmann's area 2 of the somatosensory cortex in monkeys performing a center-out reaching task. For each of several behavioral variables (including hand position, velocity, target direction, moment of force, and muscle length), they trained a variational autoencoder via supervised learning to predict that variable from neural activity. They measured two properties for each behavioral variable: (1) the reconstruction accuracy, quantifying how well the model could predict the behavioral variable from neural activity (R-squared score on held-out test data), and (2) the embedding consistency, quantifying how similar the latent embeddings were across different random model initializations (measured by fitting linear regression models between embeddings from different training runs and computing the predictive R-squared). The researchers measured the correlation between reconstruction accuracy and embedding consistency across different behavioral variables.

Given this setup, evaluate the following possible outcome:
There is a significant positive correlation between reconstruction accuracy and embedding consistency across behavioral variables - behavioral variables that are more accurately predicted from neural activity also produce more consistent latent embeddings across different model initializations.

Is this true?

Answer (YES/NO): YES